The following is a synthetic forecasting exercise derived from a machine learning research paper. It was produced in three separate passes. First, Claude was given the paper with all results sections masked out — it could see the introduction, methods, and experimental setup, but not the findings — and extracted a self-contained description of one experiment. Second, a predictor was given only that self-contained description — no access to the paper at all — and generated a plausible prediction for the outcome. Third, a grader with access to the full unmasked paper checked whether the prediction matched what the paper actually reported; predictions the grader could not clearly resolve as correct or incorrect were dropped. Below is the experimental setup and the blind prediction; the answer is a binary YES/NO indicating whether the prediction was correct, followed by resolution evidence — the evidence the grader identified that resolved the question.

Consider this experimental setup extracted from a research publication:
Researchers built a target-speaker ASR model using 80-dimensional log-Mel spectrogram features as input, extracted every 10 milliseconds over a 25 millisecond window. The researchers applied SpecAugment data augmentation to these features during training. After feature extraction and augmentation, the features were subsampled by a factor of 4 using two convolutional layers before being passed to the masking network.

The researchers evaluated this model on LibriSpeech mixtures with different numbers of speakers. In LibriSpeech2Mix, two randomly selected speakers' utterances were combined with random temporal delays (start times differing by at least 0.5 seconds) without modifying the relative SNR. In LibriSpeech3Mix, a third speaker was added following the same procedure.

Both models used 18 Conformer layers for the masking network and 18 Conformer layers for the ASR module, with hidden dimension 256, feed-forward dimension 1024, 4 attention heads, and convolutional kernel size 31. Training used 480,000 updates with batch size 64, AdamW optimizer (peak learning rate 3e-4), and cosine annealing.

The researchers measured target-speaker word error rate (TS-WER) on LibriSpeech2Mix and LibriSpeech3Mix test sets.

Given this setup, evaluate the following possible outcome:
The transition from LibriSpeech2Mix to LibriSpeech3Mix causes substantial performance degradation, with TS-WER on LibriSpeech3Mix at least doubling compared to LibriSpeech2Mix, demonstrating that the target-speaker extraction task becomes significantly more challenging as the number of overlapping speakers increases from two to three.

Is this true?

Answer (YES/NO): NO